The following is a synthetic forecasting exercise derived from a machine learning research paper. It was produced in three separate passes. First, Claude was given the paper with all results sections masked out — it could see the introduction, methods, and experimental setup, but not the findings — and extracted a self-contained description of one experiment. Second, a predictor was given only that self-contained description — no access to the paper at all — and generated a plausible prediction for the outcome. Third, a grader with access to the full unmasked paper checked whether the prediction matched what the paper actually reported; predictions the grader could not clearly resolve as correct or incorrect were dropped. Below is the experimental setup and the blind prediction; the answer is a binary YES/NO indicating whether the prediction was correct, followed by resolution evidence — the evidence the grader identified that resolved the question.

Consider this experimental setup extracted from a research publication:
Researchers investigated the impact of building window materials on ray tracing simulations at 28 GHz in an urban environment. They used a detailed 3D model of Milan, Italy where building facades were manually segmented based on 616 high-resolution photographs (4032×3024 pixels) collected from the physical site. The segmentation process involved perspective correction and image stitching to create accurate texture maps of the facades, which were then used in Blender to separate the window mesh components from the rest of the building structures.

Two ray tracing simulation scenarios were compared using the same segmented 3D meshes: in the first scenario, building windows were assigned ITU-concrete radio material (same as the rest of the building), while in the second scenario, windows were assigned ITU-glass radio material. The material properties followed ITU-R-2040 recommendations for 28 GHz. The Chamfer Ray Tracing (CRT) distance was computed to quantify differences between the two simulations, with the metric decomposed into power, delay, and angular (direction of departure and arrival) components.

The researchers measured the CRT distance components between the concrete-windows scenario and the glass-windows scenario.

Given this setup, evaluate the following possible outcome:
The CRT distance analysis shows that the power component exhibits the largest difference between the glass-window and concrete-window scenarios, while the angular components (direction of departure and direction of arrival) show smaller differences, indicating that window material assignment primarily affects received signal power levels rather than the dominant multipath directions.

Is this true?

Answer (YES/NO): NO